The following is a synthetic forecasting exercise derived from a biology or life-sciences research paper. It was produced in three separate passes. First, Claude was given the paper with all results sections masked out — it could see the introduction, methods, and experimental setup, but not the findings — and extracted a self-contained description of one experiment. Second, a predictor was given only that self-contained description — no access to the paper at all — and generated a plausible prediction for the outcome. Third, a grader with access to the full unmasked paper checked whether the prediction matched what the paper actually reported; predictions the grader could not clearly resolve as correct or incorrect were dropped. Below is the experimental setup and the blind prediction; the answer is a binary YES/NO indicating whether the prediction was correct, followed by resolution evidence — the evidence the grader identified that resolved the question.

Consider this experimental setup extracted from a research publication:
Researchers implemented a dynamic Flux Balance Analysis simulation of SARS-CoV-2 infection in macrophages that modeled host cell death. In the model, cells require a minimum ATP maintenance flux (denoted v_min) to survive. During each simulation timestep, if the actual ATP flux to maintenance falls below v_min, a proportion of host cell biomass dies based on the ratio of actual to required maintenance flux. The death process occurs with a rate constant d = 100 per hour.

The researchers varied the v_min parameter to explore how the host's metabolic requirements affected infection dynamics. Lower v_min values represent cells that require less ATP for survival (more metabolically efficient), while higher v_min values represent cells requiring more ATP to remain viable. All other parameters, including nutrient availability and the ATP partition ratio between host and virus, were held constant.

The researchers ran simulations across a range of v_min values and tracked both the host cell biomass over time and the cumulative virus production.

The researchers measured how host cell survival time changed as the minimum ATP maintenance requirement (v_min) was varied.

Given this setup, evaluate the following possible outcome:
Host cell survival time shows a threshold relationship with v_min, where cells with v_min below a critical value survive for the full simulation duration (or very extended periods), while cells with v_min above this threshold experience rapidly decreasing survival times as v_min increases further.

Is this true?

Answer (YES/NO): YES